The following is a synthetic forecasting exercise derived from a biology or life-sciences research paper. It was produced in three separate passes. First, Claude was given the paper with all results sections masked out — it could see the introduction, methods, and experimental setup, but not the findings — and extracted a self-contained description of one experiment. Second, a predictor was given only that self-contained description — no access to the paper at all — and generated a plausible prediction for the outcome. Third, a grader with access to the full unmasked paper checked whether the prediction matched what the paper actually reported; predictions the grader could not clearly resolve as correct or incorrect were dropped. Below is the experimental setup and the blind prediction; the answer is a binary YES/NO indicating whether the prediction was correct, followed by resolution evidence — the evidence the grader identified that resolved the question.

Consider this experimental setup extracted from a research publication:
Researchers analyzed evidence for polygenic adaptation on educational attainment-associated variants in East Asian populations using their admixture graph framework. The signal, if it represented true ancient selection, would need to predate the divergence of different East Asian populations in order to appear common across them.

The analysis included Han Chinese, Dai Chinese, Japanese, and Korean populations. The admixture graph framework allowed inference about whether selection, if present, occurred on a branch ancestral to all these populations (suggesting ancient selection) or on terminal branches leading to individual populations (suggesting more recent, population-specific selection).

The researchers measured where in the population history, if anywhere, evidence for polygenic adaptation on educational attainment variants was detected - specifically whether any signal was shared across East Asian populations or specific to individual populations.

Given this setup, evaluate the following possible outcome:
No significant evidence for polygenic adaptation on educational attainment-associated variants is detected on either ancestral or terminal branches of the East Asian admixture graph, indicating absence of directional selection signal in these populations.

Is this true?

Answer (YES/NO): NO